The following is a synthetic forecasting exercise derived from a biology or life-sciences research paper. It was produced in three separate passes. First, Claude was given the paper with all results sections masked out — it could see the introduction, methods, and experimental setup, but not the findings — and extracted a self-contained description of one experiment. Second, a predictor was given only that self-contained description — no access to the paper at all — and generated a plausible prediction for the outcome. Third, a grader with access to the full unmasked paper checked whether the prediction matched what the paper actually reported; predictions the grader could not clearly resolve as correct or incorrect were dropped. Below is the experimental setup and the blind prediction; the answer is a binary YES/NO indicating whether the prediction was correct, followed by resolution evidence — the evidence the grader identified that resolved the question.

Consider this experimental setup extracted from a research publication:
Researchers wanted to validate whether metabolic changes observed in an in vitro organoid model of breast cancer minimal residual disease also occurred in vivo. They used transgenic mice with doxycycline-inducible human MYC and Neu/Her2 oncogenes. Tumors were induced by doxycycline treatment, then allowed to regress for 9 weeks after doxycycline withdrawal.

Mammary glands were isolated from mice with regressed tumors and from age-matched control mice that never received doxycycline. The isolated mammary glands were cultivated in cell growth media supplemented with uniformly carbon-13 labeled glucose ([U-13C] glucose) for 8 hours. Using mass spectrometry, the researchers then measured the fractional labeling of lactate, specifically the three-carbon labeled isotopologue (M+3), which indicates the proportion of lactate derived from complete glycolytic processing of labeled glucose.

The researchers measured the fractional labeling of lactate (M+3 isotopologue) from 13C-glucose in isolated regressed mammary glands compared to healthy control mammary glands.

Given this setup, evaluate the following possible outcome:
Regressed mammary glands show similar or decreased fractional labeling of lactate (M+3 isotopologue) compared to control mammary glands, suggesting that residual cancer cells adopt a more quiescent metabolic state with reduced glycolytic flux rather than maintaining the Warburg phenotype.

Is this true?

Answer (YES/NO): NO